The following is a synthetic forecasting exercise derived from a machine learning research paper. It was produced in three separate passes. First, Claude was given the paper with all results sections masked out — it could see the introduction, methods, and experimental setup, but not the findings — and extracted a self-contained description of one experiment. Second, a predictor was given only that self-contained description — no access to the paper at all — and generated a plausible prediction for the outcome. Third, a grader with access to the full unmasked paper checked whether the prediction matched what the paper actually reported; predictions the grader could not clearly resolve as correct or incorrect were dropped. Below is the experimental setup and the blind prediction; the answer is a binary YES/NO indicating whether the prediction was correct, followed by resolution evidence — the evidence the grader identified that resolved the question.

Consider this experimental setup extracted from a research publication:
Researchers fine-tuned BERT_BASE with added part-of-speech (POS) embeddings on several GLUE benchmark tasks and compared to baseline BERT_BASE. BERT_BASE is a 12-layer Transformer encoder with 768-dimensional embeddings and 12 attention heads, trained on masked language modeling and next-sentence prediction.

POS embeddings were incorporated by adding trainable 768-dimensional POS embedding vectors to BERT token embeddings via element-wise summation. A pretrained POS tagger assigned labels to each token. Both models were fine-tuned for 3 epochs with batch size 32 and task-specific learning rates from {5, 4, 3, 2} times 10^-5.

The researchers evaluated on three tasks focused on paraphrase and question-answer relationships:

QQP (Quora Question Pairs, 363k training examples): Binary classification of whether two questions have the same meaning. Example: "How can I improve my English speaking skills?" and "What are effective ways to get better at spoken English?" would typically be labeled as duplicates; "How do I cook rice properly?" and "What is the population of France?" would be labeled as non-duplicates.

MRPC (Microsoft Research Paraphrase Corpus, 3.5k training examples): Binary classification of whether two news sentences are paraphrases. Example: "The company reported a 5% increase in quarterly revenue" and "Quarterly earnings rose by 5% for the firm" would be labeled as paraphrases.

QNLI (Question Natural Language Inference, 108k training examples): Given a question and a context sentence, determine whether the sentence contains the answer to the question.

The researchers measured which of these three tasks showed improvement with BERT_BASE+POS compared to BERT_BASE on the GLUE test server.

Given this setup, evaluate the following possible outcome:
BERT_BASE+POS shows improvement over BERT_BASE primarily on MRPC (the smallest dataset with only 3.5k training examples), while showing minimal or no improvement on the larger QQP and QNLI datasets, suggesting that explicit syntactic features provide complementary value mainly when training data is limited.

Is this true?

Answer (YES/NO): NO